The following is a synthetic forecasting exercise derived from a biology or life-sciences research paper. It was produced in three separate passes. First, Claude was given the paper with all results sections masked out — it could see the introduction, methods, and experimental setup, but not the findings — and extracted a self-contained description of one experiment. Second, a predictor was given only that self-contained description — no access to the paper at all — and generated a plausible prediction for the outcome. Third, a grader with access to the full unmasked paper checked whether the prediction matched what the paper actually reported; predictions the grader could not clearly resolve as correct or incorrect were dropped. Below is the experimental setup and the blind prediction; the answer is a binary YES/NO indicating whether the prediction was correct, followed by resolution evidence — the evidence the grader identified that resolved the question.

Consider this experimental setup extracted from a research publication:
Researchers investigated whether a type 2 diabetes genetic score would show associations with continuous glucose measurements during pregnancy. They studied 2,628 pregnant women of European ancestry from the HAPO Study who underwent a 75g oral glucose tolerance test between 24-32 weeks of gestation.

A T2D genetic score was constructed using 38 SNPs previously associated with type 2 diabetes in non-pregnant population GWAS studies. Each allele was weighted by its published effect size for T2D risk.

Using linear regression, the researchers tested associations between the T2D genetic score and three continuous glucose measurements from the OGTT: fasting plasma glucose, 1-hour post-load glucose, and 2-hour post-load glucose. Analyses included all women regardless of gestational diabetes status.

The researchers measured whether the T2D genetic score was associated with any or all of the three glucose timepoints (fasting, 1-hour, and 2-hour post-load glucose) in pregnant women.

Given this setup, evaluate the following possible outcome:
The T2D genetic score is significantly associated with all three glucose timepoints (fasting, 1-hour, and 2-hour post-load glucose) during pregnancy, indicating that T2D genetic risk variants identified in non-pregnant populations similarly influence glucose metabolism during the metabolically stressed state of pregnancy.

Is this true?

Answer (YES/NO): YES